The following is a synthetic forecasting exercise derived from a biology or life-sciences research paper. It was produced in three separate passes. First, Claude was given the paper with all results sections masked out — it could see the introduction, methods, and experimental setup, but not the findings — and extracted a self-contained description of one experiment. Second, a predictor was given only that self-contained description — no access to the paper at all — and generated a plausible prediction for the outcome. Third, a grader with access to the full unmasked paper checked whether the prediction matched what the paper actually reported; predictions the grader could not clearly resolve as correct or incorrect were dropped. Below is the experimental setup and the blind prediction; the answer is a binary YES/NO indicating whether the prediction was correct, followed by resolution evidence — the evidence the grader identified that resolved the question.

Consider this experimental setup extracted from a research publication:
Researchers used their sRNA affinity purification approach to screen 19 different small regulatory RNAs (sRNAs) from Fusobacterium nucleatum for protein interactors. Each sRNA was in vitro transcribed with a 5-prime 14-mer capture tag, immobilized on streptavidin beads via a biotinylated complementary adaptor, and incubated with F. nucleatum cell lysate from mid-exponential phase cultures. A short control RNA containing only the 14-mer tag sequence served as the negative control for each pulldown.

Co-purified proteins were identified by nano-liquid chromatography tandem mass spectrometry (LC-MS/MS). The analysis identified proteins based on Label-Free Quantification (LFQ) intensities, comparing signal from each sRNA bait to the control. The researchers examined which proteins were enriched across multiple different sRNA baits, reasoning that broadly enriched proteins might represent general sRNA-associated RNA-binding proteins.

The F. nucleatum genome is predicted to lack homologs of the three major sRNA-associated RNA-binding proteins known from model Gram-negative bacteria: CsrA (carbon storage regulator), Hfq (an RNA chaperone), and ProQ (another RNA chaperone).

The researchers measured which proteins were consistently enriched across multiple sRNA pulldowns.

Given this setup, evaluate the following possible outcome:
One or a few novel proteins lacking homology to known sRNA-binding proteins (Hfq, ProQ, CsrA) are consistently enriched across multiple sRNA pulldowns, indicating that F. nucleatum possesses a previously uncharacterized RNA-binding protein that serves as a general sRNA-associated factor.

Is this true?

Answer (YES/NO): YES